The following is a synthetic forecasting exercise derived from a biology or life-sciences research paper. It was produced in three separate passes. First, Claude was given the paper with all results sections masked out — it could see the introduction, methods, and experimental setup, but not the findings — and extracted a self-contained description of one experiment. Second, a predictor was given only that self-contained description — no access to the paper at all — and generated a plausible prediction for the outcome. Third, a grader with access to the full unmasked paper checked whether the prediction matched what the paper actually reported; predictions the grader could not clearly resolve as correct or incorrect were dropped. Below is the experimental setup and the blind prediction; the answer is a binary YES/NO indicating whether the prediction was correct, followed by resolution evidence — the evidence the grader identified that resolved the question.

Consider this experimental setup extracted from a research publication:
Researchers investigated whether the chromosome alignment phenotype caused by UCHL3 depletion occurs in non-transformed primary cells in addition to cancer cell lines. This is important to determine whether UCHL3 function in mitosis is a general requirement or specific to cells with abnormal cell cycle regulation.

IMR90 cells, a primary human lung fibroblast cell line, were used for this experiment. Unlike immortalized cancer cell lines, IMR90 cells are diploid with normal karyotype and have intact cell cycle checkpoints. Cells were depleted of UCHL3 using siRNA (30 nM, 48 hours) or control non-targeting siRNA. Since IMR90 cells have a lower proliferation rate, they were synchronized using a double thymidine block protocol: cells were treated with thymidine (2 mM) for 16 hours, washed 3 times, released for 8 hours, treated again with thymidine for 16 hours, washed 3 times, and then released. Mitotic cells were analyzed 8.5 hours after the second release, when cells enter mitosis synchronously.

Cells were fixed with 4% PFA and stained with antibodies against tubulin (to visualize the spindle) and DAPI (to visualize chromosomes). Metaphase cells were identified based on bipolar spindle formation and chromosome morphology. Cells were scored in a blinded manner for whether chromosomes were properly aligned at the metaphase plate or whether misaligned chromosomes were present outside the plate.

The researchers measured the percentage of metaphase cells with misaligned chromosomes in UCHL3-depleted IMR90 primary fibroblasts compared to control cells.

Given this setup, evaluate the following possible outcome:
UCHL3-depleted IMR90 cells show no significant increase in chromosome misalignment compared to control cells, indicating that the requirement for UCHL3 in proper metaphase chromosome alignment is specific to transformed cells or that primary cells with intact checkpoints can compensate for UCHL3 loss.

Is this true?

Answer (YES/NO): NO